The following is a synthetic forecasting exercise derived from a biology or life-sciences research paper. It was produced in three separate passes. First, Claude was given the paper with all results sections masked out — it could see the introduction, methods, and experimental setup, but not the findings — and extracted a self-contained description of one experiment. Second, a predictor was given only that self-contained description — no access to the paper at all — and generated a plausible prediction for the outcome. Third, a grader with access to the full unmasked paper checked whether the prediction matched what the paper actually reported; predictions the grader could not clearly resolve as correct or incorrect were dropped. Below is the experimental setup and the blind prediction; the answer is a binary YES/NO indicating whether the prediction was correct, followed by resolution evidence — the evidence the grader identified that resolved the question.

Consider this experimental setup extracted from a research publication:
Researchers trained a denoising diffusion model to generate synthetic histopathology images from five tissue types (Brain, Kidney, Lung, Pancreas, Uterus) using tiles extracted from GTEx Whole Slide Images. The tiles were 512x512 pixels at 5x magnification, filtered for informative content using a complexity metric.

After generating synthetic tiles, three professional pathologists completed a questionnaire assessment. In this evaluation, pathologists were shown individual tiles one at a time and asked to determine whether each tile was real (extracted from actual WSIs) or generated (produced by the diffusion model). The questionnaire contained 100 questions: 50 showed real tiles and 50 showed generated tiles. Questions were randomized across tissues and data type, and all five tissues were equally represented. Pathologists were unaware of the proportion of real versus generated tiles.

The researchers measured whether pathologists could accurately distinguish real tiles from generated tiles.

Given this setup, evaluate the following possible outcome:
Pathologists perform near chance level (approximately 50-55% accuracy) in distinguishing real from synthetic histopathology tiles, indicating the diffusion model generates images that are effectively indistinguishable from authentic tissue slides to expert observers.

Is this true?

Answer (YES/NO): NO